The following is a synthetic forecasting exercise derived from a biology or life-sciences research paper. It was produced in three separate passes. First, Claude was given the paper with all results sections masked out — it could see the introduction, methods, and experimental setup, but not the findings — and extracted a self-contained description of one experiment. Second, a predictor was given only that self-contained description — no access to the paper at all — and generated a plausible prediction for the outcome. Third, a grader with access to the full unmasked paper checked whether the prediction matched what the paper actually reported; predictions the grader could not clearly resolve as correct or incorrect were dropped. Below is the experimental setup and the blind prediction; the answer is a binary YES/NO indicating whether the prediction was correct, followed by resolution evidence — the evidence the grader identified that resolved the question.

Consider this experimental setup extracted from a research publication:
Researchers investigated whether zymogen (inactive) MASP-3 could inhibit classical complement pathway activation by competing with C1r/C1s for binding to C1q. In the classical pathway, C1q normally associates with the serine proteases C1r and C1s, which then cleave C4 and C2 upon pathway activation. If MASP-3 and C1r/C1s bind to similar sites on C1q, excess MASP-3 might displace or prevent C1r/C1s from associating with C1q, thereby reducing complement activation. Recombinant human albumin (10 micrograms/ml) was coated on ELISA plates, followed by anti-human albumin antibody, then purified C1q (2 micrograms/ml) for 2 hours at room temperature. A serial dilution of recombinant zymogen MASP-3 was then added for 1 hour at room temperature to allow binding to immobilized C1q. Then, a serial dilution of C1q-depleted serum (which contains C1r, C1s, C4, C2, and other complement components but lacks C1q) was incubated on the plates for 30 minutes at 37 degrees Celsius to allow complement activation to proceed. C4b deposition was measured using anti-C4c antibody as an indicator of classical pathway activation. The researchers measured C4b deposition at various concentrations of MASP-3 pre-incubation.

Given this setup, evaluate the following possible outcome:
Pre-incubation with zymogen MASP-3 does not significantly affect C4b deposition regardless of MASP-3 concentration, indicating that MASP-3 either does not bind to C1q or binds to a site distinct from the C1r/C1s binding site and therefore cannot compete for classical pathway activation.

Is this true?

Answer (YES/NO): NO